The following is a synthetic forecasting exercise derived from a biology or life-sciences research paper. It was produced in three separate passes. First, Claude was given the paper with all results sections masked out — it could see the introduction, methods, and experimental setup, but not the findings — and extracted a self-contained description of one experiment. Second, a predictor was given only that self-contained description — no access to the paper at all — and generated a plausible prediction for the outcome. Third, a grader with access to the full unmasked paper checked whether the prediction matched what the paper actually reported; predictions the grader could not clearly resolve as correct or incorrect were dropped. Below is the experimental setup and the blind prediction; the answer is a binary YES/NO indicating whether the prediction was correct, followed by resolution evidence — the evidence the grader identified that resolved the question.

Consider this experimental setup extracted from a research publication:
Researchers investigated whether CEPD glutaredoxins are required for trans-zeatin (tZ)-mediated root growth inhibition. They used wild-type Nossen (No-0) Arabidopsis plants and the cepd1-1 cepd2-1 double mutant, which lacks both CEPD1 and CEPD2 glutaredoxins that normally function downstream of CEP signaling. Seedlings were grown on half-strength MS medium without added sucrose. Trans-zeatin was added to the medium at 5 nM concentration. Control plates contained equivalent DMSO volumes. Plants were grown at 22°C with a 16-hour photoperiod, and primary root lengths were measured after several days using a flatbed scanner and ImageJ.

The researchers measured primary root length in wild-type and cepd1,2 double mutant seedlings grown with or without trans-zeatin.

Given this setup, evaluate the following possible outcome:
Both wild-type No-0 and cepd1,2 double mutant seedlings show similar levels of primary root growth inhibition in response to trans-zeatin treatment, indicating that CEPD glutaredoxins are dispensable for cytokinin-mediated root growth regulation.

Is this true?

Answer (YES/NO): NO